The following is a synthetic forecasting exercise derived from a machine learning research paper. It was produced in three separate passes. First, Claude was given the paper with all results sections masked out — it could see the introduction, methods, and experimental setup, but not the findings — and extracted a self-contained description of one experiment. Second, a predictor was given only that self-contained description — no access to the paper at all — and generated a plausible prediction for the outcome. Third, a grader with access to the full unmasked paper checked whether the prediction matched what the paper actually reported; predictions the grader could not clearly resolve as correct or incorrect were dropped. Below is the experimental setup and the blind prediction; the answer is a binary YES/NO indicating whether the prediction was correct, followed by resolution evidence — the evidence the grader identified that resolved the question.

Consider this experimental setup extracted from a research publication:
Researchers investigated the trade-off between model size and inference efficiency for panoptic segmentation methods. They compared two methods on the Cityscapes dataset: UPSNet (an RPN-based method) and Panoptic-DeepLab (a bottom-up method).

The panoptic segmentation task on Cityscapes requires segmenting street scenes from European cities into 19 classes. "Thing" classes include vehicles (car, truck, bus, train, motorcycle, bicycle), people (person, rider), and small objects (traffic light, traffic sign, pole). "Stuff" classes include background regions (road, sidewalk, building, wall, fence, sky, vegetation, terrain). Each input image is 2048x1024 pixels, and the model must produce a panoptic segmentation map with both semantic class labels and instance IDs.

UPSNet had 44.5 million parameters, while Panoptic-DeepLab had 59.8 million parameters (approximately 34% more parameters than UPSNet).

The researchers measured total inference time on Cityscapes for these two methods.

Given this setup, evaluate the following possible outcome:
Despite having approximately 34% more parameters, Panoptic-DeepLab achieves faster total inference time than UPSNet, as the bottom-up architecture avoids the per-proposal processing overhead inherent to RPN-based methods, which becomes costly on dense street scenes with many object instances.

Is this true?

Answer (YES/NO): YES